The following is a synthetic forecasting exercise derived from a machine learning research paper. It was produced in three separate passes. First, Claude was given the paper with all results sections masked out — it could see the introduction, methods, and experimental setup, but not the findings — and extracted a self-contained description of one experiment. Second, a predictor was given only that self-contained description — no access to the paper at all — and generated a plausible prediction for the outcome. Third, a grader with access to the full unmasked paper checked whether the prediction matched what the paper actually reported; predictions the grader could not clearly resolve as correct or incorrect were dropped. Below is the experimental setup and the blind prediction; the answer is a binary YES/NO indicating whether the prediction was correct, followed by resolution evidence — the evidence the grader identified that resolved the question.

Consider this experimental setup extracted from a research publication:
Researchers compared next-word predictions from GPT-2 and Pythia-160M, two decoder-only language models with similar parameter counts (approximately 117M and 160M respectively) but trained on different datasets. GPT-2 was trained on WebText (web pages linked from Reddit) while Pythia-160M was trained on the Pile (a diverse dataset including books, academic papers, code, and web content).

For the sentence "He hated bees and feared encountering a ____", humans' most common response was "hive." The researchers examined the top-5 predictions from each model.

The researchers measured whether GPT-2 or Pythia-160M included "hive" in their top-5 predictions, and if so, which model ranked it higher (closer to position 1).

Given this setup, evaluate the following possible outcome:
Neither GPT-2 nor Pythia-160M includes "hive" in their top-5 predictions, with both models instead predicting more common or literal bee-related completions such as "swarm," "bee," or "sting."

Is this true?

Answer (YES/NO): NO